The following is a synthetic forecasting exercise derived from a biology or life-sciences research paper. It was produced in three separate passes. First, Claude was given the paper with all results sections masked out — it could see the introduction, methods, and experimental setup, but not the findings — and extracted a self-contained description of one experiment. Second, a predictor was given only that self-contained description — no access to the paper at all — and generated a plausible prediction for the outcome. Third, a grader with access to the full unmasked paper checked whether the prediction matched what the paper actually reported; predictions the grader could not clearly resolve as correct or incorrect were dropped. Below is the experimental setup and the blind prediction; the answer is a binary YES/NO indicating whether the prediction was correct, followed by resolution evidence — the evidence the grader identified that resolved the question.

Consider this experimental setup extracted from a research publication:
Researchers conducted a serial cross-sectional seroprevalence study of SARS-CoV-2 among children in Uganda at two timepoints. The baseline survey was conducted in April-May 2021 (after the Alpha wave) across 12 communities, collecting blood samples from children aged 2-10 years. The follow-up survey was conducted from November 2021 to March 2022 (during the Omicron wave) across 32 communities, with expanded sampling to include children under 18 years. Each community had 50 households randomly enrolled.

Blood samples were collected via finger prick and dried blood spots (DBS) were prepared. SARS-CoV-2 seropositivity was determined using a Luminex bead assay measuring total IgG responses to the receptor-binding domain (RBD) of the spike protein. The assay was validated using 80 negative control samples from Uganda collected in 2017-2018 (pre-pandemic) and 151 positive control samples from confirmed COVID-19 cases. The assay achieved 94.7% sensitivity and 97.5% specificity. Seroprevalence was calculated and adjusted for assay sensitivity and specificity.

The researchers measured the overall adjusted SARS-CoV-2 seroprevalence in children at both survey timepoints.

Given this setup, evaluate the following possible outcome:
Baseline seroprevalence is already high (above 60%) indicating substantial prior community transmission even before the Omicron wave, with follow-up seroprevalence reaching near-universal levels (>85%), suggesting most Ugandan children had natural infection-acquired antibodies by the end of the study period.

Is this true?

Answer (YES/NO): NO